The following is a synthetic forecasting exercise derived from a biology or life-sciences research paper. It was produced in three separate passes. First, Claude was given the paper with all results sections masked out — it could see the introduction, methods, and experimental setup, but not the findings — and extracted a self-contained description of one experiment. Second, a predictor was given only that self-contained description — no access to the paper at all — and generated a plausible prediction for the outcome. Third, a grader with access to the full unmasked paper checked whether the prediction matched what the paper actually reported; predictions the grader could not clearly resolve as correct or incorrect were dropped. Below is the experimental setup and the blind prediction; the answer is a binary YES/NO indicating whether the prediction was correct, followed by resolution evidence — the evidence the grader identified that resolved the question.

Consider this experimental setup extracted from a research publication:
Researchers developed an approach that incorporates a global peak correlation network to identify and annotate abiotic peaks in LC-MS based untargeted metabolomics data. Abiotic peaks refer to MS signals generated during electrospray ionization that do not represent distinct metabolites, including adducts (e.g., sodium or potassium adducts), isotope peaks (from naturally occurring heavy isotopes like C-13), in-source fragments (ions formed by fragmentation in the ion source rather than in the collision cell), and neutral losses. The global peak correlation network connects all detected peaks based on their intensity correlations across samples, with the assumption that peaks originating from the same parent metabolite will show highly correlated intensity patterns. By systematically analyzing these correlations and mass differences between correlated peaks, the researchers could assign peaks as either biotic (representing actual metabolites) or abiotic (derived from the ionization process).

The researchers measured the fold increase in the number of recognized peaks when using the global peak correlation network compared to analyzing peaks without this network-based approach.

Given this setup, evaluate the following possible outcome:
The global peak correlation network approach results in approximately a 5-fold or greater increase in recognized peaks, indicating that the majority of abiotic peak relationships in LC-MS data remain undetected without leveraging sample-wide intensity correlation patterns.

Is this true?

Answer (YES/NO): NO